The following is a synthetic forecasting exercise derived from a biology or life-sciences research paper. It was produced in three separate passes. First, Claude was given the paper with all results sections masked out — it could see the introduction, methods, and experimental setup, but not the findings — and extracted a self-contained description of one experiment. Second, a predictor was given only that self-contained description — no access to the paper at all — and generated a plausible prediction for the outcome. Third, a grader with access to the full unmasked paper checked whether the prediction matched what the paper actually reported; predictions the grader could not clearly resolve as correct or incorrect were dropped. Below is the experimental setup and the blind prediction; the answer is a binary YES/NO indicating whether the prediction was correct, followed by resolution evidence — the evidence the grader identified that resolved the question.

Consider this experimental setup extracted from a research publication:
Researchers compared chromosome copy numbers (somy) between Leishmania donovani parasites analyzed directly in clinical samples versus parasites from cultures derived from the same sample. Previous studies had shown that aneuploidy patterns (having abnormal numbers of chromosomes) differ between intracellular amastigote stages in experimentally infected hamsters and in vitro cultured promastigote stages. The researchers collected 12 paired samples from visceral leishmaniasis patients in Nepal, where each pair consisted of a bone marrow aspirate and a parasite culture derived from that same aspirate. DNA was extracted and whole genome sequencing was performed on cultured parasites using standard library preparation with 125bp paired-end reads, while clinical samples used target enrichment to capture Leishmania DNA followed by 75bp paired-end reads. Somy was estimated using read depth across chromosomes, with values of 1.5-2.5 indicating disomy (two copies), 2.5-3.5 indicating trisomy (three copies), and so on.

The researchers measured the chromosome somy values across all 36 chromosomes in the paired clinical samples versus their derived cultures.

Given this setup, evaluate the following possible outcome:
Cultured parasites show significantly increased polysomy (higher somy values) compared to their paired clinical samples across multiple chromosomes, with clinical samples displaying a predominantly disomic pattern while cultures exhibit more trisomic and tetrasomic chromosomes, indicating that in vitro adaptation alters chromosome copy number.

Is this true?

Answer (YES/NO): YES